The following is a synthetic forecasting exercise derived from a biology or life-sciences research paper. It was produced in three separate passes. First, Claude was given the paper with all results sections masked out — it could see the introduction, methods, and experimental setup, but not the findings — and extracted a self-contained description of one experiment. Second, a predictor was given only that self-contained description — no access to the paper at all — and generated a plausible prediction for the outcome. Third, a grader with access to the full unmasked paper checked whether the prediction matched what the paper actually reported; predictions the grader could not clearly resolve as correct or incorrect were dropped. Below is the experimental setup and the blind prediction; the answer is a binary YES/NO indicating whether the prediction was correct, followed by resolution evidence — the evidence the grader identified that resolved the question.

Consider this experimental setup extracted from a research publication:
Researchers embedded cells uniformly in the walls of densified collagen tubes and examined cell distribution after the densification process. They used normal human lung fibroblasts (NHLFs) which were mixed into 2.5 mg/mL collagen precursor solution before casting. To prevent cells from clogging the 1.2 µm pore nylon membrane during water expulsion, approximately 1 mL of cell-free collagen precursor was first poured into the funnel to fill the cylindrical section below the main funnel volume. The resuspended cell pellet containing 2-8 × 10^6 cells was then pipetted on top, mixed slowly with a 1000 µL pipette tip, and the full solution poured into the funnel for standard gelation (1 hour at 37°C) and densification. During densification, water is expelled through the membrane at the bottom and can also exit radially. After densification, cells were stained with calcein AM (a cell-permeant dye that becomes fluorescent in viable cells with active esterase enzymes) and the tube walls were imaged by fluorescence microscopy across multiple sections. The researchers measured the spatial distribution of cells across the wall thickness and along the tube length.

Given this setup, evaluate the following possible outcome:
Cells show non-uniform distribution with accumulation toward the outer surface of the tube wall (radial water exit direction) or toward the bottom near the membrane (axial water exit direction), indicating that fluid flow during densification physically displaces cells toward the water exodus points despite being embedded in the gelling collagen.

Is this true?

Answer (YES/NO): NO